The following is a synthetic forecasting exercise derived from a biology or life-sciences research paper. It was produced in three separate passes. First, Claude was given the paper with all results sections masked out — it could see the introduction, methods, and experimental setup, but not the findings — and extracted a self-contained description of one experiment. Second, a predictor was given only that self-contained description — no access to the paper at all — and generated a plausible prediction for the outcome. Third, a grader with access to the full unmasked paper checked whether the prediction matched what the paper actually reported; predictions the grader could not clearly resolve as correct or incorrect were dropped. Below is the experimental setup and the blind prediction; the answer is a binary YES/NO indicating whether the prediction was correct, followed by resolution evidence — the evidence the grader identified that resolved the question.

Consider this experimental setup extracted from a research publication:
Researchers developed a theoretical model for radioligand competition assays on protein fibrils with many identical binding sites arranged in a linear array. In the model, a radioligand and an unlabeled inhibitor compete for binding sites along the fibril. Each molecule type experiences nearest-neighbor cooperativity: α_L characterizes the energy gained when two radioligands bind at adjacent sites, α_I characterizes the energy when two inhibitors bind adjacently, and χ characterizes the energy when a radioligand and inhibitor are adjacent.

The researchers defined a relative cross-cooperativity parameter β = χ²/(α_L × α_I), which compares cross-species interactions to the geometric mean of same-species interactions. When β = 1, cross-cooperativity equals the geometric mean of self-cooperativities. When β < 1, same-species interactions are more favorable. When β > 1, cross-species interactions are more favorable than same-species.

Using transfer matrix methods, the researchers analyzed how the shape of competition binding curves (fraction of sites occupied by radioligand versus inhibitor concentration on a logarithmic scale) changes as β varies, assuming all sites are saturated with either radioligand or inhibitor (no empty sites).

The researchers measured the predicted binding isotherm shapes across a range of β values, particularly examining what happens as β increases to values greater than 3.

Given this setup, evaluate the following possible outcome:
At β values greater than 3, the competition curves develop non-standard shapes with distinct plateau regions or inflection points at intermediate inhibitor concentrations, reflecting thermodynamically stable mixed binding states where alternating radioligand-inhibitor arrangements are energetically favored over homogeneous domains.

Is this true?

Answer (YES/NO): YES